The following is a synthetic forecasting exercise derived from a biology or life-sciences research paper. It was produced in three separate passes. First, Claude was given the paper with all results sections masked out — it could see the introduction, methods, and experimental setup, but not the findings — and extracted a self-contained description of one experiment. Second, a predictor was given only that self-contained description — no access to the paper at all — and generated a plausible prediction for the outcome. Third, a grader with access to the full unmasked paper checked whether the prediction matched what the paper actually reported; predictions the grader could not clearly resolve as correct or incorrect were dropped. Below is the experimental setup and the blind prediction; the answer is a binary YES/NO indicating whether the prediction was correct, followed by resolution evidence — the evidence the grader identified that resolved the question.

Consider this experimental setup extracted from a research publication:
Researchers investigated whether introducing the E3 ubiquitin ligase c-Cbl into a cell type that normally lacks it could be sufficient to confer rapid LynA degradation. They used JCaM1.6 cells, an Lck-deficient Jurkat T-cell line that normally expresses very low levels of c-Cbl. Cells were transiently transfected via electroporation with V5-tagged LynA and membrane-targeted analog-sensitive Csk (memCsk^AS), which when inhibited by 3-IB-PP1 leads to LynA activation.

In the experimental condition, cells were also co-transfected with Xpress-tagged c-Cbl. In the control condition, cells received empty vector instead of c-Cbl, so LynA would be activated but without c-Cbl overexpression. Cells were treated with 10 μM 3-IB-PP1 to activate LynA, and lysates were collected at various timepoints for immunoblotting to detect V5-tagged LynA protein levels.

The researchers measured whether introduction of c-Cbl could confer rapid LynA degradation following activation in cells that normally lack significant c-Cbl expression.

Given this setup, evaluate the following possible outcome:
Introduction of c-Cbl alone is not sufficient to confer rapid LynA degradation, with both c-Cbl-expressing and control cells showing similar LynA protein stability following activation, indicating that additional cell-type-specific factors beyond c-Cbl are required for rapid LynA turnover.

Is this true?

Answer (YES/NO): NO